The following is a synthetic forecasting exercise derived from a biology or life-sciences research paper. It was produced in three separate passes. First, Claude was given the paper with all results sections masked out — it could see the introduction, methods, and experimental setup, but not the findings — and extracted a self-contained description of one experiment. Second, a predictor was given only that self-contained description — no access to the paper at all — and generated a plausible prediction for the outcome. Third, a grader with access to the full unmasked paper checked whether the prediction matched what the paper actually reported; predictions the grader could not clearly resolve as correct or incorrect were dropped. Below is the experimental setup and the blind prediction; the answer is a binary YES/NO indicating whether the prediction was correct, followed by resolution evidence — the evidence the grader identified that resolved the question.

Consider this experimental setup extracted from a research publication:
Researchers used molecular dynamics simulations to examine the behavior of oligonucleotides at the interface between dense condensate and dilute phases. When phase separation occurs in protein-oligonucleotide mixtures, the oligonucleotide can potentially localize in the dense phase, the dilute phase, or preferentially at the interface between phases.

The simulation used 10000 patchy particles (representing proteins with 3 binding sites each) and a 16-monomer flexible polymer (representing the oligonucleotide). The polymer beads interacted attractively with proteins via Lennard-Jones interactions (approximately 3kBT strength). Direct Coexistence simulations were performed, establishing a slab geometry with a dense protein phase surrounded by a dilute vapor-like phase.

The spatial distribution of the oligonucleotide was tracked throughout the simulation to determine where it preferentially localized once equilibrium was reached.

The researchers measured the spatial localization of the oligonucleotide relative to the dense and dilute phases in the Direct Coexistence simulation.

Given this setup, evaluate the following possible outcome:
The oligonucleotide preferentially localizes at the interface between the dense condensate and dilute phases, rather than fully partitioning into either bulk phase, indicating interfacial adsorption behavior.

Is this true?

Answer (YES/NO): NO